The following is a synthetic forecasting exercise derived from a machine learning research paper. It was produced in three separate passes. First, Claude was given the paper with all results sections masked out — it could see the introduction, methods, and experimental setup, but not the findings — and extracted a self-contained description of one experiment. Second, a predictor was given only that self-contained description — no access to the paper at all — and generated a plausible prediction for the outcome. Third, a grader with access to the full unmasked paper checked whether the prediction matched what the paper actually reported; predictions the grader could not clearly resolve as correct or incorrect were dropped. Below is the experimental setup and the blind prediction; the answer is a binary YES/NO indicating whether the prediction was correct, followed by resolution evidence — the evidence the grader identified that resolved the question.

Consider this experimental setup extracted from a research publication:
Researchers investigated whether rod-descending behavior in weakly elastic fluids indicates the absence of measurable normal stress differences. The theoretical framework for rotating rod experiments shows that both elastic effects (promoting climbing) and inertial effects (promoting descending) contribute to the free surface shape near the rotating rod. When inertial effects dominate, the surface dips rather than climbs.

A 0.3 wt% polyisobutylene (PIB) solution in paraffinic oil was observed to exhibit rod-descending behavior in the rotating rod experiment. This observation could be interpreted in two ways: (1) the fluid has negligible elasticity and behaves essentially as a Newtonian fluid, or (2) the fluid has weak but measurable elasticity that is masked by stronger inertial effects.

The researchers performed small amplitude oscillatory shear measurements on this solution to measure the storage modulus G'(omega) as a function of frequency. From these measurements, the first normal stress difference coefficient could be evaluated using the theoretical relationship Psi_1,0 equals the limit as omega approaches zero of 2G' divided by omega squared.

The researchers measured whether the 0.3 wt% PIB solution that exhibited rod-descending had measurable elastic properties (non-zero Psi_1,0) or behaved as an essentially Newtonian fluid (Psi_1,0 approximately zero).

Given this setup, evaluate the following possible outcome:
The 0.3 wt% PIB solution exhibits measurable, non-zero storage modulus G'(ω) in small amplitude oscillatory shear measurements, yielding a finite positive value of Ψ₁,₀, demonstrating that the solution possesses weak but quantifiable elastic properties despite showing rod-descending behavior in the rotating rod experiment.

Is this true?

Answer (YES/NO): YES